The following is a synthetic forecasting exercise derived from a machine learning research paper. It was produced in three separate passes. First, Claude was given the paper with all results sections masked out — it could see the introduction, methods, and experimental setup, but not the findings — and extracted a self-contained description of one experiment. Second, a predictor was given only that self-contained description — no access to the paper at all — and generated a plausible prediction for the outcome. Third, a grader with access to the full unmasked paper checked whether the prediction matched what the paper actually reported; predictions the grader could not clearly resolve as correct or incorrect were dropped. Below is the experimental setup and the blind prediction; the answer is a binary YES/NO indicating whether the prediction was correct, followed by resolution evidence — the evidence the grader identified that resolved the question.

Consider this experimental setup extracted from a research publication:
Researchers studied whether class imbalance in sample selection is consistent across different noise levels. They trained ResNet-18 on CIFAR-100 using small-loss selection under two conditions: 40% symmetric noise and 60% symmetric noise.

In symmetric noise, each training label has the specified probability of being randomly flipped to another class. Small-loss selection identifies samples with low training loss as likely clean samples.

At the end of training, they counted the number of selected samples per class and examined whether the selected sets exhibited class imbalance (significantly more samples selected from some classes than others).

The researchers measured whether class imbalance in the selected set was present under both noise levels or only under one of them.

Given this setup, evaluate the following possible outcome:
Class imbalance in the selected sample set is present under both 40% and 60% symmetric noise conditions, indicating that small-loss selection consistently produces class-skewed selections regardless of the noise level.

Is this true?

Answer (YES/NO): YES